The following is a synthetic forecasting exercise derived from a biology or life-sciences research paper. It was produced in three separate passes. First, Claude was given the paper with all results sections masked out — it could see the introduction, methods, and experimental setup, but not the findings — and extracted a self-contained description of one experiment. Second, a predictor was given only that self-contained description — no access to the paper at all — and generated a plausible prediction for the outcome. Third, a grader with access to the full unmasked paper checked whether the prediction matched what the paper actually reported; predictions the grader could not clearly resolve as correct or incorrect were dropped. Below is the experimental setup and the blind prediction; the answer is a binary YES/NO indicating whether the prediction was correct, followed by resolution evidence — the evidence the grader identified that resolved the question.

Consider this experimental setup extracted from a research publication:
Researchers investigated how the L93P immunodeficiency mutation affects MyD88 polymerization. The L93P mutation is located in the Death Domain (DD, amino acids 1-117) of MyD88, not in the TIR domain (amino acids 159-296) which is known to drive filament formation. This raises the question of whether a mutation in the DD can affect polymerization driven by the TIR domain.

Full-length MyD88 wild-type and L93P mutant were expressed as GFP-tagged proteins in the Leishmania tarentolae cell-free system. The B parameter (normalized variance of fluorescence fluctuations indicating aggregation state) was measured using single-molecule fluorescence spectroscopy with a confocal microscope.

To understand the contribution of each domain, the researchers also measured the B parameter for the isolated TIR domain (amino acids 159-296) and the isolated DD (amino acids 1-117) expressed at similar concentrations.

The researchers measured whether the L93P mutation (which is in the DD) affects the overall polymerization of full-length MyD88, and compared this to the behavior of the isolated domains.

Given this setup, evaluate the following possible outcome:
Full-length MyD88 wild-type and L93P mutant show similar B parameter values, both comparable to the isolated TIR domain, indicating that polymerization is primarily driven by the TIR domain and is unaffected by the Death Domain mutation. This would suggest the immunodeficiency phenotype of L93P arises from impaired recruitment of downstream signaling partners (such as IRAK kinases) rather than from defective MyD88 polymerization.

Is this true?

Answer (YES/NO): NO